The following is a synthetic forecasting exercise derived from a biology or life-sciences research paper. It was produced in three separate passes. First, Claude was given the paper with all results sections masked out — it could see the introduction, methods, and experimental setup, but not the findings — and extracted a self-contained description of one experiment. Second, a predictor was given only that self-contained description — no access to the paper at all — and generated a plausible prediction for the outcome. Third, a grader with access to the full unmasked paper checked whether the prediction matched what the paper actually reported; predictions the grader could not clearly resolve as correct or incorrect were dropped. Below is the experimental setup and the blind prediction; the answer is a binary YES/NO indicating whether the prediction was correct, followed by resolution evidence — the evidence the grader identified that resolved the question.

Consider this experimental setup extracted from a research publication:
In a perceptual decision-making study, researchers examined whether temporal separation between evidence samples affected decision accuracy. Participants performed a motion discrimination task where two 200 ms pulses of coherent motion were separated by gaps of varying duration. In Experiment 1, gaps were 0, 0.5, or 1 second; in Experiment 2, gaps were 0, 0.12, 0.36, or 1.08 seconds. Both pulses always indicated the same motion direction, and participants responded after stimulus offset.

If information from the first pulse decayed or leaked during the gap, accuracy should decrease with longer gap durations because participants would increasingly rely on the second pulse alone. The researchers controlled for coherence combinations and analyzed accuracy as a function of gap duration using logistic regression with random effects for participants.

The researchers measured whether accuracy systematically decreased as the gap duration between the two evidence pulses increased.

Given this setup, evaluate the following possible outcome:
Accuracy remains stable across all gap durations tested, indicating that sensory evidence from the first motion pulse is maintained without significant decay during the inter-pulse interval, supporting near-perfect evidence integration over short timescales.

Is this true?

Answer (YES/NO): NO